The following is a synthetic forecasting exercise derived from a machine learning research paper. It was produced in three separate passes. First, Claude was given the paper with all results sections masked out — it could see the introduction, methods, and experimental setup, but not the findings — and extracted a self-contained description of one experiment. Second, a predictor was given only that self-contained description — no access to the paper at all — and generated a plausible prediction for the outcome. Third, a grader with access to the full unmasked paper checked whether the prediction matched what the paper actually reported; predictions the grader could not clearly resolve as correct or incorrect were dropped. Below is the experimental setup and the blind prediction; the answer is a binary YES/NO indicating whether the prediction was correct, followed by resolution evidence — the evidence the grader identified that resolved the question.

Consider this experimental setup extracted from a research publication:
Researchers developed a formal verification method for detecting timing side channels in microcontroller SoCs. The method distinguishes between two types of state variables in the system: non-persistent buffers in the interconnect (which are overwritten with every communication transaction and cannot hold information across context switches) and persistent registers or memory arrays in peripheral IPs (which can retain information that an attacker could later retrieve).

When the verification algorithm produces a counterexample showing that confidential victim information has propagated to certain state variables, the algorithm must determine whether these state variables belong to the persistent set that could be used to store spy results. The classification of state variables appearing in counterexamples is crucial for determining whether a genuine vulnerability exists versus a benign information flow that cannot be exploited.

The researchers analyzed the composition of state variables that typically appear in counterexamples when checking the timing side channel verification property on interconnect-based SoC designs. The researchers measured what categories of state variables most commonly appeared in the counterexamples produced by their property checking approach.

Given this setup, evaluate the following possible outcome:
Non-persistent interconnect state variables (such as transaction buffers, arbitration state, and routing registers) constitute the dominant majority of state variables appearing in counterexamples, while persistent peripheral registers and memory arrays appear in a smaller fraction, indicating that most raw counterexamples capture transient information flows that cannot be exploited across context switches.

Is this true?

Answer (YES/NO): YES